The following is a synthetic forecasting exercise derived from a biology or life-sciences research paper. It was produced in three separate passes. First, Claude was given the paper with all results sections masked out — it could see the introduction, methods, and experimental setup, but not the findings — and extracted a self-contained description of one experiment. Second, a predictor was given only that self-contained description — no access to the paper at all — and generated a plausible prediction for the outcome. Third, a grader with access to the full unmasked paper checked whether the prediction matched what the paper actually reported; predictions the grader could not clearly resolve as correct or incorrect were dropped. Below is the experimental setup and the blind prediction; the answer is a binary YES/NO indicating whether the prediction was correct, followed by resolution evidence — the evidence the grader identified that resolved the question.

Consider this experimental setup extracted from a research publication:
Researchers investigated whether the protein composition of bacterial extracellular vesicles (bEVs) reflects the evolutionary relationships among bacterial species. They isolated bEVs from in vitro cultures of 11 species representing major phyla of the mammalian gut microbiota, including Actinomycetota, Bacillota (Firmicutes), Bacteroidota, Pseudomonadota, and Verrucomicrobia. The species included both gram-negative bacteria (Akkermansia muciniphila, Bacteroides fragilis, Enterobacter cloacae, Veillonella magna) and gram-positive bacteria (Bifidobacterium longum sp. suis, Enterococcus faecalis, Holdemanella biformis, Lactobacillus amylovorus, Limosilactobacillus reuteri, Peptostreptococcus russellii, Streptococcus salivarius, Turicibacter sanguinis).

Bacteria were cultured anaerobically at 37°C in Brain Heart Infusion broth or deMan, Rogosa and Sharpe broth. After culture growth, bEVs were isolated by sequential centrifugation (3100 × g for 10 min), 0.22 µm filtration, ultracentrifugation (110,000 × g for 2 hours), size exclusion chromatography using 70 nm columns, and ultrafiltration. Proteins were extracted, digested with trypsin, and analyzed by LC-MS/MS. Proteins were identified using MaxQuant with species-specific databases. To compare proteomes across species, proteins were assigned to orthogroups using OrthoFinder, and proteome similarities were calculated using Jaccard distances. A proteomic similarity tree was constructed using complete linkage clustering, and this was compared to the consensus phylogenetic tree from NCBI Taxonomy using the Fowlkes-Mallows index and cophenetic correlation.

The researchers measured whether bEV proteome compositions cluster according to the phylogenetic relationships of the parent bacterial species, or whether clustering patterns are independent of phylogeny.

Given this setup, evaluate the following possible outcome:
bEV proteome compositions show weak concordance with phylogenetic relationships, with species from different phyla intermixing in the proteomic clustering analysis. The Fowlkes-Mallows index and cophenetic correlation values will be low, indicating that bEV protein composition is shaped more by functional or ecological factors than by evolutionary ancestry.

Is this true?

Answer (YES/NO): NO